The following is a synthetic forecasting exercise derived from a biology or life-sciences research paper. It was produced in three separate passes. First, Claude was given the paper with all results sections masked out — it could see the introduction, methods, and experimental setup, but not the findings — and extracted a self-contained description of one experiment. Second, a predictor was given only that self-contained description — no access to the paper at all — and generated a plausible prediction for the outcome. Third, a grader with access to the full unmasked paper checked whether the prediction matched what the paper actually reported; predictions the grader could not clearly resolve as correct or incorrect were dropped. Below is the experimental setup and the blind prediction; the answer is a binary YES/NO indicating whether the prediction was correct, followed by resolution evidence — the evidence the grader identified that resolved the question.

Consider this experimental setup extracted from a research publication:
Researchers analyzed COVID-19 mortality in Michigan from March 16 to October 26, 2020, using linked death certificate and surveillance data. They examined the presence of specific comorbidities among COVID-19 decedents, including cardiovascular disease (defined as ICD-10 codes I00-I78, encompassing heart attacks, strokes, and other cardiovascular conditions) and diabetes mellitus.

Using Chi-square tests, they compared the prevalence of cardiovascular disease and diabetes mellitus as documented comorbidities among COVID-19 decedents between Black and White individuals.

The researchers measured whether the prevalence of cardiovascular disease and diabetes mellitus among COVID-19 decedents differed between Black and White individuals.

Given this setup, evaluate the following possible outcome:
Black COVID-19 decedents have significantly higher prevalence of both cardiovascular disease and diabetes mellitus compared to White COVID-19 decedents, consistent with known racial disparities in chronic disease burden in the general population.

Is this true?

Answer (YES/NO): NO